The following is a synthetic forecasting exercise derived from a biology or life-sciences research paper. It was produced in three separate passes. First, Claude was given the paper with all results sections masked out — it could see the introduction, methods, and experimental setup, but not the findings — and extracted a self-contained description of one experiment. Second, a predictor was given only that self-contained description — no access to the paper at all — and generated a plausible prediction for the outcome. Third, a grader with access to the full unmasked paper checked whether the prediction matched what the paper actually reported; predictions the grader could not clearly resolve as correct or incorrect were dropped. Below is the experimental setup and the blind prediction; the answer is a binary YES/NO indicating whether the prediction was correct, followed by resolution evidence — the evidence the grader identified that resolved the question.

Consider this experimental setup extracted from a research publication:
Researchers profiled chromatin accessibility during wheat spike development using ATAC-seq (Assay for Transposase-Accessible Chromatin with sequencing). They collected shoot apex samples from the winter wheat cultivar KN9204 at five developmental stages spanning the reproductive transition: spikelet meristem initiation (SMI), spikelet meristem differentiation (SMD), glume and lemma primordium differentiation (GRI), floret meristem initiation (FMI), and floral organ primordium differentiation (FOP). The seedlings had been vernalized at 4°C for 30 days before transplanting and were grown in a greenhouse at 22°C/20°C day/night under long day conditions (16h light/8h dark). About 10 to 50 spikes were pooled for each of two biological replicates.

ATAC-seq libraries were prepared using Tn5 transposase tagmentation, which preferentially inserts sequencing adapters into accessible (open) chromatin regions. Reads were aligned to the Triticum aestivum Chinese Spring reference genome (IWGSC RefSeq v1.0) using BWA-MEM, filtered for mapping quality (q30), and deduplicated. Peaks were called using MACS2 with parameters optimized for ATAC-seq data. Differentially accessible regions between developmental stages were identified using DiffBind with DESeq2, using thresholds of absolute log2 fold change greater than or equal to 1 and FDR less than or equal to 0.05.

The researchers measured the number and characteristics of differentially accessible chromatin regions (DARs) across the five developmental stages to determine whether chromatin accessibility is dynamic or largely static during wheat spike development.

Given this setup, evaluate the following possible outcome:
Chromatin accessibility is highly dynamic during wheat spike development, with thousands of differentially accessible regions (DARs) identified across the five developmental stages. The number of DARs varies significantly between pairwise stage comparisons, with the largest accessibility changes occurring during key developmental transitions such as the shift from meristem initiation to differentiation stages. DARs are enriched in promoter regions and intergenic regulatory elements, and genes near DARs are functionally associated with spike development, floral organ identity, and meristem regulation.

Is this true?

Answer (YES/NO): YES